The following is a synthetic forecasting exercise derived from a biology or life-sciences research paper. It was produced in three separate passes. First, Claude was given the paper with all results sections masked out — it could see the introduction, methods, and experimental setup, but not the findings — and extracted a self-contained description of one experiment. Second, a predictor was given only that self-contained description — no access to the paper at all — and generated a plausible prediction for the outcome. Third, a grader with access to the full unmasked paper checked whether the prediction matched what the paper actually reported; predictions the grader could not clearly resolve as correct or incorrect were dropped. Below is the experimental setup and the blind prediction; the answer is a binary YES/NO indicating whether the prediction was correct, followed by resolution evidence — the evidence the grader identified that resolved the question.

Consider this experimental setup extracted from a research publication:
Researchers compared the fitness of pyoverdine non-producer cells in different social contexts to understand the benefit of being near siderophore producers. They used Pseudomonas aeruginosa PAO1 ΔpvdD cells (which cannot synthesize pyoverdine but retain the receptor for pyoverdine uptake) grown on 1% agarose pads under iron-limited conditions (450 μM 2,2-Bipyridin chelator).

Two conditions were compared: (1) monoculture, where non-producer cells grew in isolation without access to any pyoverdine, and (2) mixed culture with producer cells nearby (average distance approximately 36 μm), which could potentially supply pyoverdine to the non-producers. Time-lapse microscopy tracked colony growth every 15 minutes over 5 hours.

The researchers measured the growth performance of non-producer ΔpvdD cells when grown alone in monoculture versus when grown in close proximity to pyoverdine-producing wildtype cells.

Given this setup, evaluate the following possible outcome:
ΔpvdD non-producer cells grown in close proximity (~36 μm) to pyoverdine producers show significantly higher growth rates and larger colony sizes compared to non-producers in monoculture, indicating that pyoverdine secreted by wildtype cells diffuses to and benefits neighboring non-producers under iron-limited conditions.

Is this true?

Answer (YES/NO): YES